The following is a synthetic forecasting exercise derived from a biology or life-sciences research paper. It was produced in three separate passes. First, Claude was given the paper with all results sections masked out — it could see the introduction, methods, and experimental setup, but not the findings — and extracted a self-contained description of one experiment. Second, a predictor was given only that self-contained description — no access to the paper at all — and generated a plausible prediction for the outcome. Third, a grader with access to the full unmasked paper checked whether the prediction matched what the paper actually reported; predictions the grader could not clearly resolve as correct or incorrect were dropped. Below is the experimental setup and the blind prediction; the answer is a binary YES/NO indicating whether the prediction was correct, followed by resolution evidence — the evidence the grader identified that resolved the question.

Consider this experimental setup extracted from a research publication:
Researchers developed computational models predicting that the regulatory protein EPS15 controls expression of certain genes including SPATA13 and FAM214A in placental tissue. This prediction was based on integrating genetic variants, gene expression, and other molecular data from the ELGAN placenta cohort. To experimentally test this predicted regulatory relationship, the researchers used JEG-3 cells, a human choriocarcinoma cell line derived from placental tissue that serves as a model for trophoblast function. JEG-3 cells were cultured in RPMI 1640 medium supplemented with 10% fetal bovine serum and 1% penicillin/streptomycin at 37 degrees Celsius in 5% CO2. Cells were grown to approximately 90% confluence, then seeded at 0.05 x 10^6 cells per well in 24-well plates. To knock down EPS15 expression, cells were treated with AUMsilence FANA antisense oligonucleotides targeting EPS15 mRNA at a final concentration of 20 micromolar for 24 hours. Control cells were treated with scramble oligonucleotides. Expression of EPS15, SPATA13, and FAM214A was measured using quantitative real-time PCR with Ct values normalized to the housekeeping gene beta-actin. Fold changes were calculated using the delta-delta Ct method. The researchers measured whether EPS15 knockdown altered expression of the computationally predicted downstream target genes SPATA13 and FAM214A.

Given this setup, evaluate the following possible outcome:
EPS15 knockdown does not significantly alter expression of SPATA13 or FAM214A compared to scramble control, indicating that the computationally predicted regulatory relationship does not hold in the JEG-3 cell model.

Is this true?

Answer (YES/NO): NO